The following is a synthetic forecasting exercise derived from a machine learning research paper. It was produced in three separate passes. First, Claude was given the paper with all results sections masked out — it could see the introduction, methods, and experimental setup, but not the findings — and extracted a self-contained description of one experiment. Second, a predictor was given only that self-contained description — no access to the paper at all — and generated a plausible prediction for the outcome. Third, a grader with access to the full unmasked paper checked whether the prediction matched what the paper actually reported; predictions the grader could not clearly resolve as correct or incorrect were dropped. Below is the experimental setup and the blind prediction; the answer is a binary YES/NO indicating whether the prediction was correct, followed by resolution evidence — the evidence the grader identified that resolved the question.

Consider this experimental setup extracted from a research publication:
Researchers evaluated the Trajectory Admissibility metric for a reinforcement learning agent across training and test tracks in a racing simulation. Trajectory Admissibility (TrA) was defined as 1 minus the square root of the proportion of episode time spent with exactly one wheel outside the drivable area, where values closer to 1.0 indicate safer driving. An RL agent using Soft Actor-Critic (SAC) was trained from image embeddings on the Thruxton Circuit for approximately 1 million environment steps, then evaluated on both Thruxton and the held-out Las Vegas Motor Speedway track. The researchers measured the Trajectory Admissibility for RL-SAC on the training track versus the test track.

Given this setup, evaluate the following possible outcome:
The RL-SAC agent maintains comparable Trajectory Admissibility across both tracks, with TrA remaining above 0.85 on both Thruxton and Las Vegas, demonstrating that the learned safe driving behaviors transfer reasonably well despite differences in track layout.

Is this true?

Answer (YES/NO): YES